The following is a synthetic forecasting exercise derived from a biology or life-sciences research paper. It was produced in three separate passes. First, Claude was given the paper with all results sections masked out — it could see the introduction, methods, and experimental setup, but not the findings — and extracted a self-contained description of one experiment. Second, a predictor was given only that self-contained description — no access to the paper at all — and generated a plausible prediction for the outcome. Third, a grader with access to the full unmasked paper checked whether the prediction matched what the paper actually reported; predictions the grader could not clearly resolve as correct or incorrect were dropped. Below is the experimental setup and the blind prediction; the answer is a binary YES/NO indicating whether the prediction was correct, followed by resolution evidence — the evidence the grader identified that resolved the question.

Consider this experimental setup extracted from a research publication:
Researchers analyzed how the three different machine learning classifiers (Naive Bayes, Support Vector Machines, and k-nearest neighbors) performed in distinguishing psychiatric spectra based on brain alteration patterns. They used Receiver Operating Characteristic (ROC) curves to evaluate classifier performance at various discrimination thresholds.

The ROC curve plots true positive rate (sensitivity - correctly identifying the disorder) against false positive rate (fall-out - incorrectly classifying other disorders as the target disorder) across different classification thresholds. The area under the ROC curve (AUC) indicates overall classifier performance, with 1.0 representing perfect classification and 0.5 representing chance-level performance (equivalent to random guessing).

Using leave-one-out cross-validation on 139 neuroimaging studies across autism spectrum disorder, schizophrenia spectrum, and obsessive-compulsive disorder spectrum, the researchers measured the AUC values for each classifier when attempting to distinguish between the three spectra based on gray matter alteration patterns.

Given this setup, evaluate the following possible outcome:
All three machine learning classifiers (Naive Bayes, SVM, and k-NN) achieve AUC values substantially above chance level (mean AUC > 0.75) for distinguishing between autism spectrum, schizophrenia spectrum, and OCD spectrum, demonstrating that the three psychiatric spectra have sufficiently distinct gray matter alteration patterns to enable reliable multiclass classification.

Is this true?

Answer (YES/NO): NO